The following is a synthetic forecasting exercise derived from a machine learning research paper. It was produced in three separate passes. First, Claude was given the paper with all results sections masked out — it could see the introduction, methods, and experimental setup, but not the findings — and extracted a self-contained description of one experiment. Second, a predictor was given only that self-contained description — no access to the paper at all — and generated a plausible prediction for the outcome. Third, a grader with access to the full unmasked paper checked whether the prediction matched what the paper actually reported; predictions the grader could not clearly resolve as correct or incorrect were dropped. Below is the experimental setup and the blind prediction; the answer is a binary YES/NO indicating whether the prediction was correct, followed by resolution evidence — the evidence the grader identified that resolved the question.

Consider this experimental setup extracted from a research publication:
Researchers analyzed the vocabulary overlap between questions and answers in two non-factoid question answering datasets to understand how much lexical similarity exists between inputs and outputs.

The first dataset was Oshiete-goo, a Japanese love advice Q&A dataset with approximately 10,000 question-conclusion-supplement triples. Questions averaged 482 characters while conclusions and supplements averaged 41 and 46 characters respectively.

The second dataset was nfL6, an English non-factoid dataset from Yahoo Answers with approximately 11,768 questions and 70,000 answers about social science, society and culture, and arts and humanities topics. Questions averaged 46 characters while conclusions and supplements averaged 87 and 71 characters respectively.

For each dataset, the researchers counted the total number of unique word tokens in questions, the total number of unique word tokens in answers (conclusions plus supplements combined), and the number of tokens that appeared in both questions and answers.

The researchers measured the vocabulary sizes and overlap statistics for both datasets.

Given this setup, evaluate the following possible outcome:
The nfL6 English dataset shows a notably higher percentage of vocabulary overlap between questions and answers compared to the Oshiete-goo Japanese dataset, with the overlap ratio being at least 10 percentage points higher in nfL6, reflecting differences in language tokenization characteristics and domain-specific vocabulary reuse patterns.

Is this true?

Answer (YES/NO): NO